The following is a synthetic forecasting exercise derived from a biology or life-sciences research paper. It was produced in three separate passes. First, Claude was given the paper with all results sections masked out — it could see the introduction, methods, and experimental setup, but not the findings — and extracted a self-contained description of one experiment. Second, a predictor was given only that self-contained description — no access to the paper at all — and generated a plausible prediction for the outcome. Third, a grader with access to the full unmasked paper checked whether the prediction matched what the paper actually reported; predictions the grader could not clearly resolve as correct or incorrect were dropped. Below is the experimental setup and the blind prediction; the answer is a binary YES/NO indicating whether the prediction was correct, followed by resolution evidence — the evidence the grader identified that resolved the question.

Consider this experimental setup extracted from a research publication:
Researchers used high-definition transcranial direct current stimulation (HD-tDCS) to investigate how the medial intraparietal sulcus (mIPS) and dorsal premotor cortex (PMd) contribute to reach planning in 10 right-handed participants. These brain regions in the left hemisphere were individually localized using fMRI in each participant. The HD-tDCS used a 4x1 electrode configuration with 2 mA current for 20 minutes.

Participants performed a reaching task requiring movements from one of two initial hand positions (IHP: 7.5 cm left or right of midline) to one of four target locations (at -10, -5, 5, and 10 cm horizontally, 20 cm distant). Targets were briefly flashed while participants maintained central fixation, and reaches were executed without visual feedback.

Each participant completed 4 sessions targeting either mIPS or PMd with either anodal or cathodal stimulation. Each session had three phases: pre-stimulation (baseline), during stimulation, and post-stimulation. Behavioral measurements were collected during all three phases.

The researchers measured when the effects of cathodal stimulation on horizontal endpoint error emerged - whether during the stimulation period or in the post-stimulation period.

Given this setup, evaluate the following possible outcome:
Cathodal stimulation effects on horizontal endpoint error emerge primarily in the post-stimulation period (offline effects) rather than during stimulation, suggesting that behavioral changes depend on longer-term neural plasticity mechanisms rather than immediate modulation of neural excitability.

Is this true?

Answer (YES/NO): YES